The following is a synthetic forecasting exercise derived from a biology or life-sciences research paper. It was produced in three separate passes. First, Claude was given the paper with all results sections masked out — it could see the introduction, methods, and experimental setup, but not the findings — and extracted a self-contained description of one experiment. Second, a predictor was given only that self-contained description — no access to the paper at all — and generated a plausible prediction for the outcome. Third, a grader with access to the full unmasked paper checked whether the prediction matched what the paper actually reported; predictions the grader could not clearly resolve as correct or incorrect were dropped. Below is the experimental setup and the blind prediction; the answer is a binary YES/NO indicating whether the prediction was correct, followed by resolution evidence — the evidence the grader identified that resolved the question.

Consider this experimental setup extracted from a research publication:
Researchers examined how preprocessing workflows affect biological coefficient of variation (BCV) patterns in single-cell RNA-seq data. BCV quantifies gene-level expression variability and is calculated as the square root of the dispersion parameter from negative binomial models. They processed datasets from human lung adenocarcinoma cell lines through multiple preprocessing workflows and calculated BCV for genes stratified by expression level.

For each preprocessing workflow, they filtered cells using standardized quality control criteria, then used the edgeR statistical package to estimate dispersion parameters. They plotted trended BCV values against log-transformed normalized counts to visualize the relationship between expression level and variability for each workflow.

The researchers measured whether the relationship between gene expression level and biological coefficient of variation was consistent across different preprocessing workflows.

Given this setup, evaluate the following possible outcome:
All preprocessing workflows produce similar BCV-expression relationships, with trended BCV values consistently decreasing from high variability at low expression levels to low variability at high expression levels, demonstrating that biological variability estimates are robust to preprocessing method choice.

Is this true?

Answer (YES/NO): NO